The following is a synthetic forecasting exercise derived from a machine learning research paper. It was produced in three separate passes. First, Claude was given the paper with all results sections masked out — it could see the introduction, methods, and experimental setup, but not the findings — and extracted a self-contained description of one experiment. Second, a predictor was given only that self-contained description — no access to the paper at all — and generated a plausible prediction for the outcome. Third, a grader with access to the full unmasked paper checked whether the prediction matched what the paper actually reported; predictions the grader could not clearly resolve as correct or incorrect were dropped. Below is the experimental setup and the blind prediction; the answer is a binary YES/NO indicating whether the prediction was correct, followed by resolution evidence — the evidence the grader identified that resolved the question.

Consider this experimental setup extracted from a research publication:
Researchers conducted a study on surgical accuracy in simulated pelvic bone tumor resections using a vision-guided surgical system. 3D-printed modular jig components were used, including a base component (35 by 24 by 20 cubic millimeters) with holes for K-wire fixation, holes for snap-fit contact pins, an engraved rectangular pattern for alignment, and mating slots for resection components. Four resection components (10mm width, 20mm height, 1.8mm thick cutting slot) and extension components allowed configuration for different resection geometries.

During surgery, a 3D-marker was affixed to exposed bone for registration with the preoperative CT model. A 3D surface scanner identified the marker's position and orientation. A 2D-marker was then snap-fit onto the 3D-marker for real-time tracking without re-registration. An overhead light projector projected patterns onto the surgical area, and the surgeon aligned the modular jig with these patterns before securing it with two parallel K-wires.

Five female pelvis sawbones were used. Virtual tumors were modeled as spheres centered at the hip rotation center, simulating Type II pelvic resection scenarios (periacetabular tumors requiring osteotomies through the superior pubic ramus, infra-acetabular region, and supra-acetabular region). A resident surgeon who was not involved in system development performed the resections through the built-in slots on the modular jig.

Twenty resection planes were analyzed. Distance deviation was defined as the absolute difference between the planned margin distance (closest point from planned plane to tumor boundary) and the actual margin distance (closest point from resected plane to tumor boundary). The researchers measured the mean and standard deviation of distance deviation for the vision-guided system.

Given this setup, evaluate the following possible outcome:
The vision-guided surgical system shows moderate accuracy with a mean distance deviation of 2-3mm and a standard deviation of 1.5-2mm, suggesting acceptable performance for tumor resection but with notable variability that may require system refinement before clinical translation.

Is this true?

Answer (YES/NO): NO